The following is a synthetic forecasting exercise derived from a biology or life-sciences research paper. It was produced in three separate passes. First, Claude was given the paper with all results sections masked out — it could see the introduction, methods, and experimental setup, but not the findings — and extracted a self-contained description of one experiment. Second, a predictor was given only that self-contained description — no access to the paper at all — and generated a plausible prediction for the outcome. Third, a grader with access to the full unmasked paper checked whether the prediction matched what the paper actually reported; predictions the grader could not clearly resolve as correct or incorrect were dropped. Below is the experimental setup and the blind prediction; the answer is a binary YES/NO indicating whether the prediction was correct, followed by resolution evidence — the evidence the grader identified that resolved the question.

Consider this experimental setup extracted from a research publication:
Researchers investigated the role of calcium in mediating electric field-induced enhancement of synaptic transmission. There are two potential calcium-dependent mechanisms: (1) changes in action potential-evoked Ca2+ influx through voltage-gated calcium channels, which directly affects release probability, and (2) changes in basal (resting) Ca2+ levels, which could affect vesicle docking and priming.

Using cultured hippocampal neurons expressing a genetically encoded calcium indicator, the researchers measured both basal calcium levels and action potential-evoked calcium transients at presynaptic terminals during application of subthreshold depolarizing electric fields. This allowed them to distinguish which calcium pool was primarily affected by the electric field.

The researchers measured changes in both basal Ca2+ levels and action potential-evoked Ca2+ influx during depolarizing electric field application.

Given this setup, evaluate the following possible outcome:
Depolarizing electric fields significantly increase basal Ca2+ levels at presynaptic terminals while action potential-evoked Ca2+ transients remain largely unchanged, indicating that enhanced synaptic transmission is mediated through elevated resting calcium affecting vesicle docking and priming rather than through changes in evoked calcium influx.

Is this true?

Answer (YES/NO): NO